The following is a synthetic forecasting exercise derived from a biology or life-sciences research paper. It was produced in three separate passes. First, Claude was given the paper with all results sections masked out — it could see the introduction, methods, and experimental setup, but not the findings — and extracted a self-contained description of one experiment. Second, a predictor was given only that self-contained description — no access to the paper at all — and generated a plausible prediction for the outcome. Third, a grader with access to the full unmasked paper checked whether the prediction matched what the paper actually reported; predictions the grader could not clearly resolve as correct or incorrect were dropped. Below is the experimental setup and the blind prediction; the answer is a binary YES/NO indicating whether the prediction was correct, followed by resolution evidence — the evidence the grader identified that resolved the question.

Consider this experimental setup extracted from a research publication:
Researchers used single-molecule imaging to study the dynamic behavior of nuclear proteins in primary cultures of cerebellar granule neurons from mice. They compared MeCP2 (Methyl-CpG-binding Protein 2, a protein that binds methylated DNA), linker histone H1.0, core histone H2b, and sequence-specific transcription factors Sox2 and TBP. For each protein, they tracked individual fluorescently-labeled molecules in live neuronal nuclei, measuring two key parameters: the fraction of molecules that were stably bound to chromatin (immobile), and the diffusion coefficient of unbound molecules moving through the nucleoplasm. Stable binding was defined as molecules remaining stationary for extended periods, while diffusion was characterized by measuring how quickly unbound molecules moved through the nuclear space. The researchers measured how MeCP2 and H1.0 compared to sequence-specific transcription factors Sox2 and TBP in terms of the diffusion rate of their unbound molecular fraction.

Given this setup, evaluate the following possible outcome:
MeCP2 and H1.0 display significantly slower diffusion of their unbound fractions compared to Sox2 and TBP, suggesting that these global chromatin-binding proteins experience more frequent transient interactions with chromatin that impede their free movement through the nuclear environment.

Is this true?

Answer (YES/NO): YES